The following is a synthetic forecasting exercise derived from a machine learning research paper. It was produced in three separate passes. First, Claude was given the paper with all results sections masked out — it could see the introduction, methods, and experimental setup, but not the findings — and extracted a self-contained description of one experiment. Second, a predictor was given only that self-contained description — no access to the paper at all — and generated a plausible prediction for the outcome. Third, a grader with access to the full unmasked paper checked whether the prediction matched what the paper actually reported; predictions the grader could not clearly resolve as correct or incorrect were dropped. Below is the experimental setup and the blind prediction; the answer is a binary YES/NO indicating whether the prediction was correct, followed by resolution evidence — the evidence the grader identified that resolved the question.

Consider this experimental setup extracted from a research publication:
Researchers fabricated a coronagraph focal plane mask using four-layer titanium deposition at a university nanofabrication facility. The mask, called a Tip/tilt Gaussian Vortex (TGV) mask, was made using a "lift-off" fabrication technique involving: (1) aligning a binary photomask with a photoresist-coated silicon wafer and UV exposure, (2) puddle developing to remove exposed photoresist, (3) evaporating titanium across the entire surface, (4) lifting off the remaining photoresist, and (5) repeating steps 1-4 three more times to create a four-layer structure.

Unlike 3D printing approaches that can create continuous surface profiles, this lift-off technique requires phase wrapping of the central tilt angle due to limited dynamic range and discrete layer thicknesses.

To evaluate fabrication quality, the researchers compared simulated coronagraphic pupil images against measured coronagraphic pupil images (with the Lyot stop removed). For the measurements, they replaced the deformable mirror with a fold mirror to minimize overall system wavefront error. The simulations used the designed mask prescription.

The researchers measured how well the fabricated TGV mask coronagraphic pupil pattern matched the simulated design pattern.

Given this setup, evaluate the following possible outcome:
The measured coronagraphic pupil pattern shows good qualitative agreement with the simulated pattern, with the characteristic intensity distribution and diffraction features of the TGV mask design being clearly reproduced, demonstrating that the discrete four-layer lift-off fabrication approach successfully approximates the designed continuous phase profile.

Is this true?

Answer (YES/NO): YES